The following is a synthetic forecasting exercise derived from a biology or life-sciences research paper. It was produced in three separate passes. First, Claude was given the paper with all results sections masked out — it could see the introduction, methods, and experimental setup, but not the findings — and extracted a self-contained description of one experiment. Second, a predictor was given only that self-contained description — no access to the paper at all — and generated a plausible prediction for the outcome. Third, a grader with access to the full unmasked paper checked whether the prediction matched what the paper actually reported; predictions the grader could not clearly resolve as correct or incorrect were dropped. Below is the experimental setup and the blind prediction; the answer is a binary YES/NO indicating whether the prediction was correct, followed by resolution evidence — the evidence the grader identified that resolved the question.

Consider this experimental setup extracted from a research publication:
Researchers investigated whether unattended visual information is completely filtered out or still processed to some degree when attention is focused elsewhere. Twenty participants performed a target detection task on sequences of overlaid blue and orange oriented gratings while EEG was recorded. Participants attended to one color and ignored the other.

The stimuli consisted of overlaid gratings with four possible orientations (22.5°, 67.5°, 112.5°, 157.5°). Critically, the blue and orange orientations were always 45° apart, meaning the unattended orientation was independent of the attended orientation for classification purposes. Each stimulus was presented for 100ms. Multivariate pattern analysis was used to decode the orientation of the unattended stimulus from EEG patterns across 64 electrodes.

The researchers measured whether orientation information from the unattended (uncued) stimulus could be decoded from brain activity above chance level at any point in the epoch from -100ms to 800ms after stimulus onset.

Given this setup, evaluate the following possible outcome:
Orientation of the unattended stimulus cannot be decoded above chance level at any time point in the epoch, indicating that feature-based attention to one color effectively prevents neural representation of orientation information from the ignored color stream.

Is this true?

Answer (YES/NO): NO